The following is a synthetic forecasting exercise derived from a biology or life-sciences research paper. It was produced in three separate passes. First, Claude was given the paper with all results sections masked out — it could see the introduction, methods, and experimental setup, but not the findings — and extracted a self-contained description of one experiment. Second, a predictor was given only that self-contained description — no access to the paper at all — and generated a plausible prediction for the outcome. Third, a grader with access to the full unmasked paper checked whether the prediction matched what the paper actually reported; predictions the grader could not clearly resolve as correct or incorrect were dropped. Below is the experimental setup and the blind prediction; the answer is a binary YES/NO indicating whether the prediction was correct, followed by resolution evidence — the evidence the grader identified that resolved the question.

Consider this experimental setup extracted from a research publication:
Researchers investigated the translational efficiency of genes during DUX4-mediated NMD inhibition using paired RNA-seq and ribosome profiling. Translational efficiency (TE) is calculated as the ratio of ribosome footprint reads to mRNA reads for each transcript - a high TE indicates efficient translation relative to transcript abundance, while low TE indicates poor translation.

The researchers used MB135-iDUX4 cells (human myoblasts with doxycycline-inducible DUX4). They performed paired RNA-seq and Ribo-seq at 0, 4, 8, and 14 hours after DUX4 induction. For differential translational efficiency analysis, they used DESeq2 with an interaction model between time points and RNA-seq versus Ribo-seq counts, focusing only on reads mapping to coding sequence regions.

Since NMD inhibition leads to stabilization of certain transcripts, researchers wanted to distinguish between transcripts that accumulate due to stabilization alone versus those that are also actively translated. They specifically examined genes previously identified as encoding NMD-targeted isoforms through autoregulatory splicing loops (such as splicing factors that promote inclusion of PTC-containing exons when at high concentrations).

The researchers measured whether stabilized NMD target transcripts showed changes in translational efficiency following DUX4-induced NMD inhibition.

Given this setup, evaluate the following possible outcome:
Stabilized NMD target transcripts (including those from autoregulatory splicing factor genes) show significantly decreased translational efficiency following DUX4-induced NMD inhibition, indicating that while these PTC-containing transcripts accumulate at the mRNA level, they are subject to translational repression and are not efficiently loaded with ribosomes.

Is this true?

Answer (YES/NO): NO